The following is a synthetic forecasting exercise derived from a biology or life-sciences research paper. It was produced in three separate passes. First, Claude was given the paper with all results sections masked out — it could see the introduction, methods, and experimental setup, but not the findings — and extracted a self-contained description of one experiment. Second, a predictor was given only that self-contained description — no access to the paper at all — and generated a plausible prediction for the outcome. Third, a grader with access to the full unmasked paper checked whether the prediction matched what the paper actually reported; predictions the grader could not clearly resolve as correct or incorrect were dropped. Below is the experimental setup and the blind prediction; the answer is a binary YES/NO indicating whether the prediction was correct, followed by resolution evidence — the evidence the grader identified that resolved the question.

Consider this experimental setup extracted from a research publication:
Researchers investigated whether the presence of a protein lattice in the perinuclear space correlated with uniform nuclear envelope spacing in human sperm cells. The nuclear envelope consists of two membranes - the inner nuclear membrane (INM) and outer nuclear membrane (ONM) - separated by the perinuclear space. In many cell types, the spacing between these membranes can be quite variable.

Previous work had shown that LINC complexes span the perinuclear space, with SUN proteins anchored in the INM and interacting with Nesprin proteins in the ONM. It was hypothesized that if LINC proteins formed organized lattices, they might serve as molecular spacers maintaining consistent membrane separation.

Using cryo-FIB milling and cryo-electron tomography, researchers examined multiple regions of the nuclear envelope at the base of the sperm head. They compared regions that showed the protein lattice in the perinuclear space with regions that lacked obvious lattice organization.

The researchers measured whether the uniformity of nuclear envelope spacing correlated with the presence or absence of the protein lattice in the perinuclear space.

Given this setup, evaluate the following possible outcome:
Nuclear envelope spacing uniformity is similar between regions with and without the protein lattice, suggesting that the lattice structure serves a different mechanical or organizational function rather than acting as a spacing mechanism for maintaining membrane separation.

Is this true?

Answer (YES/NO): NO